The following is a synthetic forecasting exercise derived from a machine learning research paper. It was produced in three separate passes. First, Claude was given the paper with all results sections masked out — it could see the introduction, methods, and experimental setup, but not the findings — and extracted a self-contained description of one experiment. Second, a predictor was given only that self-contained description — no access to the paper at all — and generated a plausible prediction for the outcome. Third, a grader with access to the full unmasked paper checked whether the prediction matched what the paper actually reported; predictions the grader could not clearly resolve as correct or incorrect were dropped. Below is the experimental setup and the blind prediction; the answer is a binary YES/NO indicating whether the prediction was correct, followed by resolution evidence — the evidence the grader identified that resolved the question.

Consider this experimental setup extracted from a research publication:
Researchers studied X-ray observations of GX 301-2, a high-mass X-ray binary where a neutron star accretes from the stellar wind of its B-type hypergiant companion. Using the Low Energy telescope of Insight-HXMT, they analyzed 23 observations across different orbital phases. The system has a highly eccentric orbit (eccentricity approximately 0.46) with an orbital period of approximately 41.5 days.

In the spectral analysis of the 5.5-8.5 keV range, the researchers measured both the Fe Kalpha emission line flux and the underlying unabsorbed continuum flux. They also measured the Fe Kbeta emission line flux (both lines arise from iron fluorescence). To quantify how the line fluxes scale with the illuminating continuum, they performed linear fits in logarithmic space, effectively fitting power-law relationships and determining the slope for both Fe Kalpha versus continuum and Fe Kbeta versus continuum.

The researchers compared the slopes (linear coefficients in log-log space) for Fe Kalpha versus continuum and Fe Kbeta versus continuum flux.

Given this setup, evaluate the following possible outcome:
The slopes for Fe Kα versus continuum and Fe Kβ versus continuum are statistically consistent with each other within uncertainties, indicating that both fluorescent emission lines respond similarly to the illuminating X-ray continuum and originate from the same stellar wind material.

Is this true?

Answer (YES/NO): NO